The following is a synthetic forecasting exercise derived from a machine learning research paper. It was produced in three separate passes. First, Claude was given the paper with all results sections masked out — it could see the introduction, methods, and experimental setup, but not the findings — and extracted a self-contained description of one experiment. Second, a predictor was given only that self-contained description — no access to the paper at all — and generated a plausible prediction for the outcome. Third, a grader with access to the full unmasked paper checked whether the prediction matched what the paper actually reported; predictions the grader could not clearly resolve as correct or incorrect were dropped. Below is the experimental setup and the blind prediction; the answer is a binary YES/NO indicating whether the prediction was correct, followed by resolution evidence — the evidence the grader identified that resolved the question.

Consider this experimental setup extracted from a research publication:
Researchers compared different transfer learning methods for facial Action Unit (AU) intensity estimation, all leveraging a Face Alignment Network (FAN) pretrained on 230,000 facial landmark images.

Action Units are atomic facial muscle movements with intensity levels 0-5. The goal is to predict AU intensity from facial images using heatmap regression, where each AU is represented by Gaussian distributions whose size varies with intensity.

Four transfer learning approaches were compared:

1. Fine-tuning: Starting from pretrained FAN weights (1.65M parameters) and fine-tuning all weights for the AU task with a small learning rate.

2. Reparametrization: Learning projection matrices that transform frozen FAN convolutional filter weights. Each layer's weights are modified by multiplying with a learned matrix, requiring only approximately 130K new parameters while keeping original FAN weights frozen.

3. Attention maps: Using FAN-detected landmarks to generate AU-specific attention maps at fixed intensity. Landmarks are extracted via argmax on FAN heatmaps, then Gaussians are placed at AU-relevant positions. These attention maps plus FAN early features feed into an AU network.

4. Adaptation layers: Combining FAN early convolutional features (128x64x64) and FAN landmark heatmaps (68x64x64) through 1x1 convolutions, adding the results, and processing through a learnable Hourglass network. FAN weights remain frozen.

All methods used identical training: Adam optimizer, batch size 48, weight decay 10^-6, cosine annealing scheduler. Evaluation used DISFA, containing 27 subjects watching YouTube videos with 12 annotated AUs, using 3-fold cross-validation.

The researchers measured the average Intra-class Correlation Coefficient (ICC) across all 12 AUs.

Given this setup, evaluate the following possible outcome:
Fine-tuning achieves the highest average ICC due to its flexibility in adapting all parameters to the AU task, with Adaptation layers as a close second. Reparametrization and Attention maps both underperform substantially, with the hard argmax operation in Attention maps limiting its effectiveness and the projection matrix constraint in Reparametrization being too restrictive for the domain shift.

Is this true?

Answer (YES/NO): NO